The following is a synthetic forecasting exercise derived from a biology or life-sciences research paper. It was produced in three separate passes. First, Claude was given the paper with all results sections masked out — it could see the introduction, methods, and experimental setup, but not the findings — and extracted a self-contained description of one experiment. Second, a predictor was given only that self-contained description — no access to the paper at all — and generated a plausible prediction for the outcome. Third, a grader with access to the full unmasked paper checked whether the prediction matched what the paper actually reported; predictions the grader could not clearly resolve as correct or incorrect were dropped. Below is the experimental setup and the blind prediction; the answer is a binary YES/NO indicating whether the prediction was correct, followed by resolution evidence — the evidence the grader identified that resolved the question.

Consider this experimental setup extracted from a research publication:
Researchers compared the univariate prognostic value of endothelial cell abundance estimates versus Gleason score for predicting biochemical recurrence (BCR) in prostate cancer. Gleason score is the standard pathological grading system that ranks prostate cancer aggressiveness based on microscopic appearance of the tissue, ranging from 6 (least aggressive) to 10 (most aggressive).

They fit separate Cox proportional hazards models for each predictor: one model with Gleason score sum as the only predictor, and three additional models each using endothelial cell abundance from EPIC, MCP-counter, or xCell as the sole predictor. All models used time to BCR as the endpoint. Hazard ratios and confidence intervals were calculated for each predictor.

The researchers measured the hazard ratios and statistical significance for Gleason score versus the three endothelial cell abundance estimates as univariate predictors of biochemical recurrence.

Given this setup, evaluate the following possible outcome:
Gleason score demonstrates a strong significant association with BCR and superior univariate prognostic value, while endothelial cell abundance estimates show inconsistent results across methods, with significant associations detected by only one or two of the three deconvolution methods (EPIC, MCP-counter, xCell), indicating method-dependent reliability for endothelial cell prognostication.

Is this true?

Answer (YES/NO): NO